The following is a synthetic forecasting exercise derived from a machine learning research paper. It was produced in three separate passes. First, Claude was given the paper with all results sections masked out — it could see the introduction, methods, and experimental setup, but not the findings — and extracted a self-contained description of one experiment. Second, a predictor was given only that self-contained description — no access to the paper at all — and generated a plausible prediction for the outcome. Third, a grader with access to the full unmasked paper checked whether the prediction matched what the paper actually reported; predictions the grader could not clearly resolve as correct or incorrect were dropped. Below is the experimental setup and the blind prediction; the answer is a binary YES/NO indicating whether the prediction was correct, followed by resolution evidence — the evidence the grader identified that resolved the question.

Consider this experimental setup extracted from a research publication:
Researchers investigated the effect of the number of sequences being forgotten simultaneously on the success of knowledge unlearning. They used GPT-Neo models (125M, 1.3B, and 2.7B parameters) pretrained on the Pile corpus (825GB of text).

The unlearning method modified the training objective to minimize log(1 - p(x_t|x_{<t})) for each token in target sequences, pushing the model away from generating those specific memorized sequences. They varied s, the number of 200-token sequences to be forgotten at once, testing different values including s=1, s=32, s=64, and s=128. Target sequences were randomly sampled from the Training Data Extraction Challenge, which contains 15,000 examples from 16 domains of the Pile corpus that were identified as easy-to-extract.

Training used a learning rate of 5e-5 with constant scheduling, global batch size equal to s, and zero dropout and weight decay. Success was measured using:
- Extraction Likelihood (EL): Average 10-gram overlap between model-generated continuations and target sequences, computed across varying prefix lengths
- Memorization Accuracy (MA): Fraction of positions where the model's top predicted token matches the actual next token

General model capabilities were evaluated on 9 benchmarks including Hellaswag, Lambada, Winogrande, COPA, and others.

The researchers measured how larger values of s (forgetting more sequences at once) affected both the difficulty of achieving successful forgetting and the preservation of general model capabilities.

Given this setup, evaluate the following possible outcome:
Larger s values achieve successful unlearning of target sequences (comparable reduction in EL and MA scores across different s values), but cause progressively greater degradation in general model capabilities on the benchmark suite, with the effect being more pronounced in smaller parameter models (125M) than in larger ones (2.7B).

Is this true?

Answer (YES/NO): NO